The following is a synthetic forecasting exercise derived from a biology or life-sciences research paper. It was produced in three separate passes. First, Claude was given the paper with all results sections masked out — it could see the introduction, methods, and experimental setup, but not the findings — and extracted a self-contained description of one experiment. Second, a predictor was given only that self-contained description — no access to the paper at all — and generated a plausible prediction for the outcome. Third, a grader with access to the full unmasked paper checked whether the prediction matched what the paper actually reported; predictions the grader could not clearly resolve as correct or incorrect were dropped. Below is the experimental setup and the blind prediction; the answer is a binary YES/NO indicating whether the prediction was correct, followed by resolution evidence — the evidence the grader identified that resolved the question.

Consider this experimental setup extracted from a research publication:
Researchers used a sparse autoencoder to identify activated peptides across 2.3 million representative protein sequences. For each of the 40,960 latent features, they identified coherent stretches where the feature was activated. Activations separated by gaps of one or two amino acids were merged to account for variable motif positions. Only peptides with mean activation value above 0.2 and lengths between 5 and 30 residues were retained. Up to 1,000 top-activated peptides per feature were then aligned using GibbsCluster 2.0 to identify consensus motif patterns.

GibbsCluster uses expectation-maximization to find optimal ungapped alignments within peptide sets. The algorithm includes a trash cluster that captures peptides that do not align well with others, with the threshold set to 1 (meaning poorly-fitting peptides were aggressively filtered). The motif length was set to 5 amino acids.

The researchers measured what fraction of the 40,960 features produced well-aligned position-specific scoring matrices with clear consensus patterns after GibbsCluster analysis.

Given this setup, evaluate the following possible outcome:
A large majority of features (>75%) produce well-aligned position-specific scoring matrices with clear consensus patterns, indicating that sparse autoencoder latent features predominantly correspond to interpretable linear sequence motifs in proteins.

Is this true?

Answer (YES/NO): NO